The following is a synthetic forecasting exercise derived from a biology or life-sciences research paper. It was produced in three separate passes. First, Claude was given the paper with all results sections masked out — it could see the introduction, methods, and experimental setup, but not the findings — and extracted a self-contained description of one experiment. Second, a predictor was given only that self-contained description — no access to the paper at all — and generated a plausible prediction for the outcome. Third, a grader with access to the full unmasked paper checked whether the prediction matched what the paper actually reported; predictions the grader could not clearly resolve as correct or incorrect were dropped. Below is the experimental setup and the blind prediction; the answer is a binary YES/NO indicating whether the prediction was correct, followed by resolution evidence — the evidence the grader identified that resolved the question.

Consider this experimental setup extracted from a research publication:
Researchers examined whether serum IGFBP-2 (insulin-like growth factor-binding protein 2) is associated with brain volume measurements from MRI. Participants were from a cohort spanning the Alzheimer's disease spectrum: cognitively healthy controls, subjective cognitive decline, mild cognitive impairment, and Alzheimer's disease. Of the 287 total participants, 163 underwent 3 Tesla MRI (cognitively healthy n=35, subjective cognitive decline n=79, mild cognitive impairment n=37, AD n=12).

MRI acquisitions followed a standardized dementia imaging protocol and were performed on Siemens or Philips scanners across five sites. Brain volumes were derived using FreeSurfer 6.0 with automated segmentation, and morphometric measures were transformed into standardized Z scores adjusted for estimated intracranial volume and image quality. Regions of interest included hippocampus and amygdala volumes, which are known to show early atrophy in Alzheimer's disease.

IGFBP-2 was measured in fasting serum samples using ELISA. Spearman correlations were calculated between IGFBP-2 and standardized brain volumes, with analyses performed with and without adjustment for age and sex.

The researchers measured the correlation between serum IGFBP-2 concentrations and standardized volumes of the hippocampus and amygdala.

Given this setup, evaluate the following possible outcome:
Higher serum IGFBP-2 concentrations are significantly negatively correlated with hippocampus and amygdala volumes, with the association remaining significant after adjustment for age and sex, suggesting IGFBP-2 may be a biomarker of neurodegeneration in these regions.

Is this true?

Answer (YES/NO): NO